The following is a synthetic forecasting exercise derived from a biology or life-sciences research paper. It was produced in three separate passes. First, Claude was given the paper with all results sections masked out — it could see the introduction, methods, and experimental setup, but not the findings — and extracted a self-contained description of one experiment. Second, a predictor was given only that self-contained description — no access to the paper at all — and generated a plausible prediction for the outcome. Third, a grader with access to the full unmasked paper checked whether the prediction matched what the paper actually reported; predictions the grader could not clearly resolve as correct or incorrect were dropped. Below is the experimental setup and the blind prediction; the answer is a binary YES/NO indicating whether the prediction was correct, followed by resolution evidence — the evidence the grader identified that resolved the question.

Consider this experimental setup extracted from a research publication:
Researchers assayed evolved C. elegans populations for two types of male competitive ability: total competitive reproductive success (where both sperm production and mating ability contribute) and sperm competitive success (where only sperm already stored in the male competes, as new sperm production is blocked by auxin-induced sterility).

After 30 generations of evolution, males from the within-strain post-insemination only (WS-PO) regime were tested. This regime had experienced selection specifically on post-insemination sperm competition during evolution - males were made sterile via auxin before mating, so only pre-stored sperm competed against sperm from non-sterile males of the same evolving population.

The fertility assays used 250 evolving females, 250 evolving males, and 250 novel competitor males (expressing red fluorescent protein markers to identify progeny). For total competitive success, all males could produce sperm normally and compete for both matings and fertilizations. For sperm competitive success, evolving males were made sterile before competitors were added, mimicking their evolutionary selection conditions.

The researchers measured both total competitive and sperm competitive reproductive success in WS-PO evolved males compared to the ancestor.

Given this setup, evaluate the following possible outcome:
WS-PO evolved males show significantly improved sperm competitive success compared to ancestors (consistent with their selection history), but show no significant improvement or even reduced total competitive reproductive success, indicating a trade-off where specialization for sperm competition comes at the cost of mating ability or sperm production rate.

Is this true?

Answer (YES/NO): NO